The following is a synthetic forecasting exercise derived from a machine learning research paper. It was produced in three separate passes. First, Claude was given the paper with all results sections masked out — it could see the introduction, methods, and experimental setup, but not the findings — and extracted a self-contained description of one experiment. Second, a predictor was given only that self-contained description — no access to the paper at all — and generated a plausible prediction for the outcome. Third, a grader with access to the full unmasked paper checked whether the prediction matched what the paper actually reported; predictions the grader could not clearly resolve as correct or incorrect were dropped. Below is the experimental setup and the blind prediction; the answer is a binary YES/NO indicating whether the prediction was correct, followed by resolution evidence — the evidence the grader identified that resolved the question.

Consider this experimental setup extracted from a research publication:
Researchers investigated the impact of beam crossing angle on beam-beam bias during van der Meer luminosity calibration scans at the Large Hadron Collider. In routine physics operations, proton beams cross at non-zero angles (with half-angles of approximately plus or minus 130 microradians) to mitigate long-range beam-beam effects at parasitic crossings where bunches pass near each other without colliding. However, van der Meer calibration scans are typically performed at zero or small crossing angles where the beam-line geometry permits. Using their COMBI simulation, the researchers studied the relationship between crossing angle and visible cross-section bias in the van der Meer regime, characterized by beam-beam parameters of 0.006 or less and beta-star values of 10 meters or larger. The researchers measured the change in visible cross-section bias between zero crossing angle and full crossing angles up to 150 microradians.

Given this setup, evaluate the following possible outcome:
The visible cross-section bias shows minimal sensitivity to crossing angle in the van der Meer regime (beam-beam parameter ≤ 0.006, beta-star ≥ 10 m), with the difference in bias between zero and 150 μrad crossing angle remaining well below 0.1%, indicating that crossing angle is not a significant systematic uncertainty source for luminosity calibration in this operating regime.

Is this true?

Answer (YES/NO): YES